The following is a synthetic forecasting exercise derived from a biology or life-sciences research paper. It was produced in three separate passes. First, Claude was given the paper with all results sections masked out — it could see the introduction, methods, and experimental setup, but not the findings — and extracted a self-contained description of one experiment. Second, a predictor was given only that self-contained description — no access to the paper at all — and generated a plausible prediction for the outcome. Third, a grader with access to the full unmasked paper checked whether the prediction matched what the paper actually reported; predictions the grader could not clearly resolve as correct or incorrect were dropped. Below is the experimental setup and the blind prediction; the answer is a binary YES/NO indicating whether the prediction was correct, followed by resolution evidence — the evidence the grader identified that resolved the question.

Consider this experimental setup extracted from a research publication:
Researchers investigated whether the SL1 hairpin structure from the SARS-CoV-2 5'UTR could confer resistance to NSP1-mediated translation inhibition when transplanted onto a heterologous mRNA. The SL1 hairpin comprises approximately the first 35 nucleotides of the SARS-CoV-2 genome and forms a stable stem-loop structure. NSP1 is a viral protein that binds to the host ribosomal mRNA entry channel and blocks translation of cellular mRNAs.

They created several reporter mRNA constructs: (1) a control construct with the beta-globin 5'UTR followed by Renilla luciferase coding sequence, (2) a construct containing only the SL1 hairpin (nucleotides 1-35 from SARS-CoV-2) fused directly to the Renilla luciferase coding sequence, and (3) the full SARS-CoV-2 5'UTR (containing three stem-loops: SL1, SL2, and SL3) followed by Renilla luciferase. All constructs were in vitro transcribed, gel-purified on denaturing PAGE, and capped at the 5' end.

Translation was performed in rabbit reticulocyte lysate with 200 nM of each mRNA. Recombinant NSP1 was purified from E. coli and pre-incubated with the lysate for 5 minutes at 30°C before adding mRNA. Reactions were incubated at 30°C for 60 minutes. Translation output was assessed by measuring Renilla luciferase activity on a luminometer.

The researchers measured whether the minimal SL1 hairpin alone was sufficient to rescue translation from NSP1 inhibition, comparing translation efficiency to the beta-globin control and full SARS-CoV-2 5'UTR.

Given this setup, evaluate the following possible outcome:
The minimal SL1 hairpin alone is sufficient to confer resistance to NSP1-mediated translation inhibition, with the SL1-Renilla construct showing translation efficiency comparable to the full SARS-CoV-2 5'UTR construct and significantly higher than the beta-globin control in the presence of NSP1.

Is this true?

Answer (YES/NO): YES